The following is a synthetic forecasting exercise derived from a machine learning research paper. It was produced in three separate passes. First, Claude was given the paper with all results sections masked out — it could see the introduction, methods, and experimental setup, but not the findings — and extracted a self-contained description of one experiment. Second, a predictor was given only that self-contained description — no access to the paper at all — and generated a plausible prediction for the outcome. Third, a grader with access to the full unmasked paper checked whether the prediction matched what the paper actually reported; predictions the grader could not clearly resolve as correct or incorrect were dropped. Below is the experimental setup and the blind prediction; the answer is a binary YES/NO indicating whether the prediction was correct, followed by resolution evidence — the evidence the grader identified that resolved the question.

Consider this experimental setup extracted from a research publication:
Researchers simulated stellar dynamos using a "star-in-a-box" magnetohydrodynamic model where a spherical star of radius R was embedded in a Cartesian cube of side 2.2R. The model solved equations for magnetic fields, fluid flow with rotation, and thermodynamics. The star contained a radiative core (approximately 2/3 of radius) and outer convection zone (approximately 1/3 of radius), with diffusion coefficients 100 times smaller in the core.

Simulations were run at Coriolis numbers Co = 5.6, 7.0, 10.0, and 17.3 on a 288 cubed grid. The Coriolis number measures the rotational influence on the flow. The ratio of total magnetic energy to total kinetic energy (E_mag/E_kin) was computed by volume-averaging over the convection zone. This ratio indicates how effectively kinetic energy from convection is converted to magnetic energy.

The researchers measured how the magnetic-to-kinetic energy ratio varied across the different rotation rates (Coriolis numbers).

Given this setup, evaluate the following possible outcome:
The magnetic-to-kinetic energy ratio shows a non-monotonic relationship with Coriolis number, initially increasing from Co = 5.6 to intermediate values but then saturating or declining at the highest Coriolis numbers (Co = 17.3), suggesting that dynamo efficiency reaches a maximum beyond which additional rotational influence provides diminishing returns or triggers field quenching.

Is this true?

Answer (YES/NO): NO